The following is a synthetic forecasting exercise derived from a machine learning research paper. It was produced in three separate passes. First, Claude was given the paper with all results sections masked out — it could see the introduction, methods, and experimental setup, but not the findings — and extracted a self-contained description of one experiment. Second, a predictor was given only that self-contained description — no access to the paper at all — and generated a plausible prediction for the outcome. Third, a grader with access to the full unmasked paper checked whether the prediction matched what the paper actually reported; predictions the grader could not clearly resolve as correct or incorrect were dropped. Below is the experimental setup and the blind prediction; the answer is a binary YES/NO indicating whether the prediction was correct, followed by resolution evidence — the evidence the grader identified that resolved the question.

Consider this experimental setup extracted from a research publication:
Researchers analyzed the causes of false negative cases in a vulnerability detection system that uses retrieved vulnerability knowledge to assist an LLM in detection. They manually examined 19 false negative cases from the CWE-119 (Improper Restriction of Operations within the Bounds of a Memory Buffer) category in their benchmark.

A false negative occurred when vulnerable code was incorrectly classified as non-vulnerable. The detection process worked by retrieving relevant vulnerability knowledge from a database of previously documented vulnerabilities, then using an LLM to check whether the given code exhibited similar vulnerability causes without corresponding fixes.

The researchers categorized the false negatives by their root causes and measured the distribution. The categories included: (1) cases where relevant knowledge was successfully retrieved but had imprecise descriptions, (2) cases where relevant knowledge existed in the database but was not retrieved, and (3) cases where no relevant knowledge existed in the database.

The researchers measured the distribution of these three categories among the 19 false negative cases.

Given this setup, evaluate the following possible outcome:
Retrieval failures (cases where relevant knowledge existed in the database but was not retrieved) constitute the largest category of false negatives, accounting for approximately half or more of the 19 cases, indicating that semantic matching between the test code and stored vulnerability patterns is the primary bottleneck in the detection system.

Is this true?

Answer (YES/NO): NO